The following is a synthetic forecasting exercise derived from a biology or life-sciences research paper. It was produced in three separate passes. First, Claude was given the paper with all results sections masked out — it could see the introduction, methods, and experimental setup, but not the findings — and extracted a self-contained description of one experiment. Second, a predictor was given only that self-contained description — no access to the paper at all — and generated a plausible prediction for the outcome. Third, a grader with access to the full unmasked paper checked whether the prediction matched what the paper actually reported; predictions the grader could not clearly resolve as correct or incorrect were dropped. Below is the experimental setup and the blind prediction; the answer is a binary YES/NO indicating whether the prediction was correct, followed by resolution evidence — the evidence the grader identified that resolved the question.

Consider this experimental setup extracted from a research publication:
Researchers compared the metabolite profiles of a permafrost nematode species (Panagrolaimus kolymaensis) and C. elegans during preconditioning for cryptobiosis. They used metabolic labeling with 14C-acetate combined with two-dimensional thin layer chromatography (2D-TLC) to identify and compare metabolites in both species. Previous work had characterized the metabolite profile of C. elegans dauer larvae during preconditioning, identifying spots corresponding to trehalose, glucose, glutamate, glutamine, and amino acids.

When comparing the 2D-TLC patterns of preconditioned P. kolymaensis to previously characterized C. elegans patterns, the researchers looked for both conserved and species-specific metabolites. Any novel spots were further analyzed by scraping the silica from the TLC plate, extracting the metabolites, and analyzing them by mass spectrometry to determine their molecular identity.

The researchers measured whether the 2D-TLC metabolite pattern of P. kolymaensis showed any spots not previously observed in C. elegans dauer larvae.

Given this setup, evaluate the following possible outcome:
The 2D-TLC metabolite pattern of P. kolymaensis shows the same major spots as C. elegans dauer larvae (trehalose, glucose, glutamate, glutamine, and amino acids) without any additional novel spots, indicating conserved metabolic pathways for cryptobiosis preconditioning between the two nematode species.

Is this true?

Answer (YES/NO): NO